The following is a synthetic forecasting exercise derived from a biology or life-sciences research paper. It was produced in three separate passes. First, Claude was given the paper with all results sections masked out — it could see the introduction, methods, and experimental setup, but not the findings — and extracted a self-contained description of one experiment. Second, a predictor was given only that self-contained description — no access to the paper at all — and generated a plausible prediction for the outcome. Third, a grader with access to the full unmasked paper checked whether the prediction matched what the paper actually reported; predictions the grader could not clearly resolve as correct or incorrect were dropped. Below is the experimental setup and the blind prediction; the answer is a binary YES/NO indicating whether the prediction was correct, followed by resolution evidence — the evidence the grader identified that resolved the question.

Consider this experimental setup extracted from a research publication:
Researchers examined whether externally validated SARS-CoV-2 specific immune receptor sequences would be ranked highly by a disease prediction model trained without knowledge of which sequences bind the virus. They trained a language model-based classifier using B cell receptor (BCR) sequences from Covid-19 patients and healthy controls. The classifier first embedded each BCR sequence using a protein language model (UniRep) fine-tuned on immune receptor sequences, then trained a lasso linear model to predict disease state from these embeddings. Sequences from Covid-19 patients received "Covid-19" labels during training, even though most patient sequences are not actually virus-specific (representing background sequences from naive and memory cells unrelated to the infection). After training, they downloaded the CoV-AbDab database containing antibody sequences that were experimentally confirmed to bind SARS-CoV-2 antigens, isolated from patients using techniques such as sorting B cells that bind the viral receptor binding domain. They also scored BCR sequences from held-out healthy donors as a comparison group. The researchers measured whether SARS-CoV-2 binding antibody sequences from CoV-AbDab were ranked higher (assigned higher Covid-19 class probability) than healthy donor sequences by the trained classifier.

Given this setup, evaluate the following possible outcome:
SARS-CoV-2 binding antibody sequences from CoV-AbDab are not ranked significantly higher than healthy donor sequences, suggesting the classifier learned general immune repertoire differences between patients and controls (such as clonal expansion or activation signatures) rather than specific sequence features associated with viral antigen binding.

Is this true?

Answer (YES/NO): NO